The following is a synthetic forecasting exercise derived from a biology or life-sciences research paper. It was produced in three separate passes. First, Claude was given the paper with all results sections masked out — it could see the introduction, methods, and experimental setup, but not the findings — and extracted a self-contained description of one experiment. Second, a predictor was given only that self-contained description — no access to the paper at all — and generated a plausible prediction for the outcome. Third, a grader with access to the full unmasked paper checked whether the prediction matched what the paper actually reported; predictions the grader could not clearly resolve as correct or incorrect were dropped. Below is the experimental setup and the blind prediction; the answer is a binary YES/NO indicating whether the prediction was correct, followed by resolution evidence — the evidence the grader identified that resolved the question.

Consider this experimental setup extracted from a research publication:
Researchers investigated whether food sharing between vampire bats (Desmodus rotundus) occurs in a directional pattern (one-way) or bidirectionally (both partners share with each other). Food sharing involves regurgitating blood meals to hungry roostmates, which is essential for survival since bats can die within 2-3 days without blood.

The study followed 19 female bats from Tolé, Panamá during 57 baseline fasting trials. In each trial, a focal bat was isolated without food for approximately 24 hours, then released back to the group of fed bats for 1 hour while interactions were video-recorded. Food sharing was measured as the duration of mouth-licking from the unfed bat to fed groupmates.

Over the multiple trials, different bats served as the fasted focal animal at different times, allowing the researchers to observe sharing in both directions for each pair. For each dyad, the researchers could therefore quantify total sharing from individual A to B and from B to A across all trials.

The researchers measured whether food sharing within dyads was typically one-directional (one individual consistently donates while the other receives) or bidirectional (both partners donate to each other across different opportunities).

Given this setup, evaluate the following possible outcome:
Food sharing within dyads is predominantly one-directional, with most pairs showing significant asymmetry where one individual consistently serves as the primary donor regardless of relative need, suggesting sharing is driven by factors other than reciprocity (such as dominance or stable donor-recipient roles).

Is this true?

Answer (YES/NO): NO